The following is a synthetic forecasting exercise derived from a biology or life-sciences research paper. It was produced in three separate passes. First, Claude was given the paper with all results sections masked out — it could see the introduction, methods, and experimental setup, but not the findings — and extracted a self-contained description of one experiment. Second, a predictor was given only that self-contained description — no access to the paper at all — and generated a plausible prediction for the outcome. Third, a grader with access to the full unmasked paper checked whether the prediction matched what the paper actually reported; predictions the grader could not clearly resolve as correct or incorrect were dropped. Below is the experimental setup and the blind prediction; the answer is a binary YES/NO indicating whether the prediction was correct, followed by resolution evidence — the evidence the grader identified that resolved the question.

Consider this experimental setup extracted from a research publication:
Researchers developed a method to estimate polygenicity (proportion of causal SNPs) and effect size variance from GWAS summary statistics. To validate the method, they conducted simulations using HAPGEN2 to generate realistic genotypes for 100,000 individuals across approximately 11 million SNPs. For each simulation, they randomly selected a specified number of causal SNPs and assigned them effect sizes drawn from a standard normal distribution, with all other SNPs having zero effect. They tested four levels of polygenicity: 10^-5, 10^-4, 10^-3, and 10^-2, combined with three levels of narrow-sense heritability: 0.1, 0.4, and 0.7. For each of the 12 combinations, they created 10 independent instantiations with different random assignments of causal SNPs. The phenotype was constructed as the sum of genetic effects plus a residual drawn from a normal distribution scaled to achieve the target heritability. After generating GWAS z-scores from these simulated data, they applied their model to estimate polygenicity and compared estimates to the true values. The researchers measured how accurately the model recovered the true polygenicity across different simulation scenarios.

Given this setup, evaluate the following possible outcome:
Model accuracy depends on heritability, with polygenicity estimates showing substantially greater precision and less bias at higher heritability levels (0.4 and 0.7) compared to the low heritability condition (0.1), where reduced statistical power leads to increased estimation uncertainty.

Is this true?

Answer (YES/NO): NO